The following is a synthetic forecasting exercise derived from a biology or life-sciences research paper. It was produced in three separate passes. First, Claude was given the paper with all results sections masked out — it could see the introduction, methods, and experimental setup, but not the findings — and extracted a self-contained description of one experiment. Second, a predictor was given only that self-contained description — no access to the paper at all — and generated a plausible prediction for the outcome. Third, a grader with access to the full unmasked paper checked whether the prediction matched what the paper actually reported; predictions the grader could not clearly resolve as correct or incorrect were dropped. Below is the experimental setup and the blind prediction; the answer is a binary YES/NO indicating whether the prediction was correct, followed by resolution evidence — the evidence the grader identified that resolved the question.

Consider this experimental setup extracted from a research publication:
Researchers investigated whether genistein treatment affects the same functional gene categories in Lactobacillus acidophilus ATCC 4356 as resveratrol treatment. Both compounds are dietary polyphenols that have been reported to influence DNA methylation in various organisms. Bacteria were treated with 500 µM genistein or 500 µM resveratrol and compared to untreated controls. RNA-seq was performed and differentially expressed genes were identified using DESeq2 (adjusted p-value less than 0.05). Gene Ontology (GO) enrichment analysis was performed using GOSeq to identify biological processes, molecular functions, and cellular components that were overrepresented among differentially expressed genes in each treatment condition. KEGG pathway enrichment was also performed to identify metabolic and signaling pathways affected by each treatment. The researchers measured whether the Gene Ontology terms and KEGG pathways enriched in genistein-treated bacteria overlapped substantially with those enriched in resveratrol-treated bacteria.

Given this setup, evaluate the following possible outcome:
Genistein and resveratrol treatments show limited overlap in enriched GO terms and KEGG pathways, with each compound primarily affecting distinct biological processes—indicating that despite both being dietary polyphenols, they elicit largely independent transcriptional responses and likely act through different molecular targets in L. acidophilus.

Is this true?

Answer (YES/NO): YES